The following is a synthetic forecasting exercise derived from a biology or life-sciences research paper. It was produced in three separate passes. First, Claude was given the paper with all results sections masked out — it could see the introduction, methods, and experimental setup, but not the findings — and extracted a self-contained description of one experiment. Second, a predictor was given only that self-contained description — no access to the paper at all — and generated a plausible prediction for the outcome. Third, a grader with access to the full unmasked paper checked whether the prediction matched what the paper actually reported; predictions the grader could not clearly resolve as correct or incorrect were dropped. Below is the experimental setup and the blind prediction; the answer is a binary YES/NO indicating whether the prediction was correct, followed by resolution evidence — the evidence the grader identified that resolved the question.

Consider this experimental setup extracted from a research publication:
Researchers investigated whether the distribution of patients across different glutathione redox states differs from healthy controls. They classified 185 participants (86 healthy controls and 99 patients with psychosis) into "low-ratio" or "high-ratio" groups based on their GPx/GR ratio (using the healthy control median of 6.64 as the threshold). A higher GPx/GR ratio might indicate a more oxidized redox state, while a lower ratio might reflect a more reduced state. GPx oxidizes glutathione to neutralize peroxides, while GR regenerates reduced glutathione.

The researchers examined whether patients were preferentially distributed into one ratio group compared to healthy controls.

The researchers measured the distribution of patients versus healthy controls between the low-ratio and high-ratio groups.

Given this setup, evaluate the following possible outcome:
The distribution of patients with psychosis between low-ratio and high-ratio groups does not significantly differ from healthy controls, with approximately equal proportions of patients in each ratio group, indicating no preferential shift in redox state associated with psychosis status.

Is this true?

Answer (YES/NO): YES